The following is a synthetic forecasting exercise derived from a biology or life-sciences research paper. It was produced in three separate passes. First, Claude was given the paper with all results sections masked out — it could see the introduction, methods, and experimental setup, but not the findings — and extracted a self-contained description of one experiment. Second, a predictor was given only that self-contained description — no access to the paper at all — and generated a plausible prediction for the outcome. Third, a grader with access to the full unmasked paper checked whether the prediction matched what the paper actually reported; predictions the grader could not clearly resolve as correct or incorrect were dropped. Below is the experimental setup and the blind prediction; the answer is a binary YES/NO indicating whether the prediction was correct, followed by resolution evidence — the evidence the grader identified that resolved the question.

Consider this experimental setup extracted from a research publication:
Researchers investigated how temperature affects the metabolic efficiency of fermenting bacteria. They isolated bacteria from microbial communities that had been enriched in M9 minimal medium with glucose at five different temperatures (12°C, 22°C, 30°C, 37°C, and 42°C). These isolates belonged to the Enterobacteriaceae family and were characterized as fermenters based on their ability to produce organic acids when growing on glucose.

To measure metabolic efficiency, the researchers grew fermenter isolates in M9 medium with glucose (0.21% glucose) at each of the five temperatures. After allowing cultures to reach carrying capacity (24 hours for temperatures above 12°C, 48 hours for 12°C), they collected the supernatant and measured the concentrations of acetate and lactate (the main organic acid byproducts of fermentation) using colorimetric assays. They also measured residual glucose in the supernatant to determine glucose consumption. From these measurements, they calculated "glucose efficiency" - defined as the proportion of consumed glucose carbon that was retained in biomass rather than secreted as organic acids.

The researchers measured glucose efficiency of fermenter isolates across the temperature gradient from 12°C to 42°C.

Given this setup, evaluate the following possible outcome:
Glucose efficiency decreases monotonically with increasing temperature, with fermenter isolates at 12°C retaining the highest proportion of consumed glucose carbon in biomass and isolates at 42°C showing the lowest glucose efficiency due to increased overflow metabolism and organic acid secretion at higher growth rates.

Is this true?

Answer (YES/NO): NO